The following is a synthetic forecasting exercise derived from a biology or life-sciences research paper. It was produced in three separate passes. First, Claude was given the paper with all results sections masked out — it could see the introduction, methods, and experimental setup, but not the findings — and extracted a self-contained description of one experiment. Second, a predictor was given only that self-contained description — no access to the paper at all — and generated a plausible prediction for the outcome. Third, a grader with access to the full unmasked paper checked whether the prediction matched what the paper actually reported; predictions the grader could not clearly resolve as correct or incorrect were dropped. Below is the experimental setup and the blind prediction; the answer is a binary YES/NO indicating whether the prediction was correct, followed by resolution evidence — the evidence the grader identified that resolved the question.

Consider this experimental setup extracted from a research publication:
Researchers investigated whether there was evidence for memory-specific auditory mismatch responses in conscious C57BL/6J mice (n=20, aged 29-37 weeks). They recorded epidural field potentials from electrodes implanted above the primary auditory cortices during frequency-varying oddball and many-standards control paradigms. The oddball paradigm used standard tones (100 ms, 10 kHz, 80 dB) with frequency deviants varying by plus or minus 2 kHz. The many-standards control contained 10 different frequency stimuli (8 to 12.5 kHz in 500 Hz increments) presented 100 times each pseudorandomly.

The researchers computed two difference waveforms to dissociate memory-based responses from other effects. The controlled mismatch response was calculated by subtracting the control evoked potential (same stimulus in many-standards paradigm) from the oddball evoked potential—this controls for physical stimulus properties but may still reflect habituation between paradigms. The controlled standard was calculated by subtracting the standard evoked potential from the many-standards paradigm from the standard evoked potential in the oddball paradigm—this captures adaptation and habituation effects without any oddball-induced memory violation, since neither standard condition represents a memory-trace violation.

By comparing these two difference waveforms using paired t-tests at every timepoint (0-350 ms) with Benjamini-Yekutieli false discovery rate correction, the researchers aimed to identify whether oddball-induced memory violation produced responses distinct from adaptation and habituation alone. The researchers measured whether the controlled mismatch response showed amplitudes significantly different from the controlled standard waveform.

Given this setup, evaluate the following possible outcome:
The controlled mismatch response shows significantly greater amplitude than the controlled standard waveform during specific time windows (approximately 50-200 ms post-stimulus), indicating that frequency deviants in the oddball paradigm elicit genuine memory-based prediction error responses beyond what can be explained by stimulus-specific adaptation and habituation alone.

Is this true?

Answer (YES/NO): NO